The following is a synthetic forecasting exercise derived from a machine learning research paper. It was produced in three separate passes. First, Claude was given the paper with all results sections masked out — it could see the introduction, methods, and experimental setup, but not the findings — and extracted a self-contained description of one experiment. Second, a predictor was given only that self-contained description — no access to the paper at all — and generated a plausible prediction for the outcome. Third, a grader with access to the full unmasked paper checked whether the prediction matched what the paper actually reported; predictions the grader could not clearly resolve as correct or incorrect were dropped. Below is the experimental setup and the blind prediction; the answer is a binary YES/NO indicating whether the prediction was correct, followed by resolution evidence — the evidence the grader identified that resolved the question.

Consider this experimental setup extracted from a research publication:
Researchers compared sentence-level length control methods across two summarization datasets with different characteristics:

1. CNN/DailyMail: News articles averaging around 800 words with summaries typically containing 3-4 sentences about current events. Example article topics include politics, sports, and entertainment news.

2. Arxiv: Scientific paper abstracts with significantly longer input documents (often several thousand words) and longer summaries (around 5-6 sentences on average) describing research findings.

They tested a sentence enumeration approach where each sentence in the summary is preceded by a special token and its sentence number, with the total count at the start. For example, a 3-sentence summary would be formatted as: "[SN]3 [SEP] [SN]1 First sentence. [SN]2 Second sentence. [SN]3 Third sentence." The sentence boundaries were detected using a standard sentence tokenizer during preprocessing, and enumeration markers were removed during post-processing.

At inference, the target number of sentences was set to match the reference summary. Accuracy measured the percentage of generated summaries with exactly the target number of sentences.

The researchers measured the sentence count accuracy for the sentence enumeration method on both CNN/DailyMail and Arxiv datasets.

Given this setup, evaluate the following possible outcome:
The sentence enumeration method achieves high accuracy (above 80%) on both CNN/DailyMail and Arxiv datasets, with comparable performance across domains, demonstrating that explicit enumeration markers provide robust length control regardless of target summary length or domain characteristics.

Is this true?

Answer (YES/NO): YES